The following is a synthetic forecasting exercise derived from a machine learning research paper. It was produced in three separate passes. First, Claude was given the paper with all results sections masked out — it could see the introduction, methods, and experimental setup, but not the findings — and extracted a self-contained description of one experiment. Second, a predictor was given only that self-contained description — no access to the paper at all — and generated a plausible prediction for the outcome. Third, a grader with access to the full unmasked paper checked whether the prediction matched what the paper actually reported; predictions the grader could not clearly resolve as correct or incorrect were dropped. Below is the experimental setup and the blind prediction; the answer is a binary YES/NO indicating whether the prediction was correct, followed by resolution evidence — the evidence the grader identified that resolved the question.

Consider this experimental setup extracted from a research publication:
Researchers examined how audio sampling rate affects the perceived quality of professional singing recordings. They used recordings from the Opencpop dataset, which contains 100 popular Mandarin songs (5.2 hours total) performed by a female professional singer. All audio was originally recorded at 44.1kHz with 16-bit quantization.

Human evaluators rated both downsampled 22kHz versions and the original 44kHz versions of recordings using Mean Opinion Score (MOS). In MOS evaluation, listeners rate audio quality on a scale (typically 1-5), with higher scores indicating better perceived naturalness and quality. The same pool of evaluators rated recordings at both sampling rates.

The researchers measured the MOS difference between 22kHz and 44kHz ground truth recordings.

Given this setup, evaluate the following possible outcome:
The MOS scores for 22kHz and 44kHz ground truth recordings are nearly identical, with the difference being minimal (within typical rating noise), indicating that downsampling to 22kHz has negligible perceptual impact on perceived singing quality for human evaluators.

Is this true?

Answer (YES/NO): YES